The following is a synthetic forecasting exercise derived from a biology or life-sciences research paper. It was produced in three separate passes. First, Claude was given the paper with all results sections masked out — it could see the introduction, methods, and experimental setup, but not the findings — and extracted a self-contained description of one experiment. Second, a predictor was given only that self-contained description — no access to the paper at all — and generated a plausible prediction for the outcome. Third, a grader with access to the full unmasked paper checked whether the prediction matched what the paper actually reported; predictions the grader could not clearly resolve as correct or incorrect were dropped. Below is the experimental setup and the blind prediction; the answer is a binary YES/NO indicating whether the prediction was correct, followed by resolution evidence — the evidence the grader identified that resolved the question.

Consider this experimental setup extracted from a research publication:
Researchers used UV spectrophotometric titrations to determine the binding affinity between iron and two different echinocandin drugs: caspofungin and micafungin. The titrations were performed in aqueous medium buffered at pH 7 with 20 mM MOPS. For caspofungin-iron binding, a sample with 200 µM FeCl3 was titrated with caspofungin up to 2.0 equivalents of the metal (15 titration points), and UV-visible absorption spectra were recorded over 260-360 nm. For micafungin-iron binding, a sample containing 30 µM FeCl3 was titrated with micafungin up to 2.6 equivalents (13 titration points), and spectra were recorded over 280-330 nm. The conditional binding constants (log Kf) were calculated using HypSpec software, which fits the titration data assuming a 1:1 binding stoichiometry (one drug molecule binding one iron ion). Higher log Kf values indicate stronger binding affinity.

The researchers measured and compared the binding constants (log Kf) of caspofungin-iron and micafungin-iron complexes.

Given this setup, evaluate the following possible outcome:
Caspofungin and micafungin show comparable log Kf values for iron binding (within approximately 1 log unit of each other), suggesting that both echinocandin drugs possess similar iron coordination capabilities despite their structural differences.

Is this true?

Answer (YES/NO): NO